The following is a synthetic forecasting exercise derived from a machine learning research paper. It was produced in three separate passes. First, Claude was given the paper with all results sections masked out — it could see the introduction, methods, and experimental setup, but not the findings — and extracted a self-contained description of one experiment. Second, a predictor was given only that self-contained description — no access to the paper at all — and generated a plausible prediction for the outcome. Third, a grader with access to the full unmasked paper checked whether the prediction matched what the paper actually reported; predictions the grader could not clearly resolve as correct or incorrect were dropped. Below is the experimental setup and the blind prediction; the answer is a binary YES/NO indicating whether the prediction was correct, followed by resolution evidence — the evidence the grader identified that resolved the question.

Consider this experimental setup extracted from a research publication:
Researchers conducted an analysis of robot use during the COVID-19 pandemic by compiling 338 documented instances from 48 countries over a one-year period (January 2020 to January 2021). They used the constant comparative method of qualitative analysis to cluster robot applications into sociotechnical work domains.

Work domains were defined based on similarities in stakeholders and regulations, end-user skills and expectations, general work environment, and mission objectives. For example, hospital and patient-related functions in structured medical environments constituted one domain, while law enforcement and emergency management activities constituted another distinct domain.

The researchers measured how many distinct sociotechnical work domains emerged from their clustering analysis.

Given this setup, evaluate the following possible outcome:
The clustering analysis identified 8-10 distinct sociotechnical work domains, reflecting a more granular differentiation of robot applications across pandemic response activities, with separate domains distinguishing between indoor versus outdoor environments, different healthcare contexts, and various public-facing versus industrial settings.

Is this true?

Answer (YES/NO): NO